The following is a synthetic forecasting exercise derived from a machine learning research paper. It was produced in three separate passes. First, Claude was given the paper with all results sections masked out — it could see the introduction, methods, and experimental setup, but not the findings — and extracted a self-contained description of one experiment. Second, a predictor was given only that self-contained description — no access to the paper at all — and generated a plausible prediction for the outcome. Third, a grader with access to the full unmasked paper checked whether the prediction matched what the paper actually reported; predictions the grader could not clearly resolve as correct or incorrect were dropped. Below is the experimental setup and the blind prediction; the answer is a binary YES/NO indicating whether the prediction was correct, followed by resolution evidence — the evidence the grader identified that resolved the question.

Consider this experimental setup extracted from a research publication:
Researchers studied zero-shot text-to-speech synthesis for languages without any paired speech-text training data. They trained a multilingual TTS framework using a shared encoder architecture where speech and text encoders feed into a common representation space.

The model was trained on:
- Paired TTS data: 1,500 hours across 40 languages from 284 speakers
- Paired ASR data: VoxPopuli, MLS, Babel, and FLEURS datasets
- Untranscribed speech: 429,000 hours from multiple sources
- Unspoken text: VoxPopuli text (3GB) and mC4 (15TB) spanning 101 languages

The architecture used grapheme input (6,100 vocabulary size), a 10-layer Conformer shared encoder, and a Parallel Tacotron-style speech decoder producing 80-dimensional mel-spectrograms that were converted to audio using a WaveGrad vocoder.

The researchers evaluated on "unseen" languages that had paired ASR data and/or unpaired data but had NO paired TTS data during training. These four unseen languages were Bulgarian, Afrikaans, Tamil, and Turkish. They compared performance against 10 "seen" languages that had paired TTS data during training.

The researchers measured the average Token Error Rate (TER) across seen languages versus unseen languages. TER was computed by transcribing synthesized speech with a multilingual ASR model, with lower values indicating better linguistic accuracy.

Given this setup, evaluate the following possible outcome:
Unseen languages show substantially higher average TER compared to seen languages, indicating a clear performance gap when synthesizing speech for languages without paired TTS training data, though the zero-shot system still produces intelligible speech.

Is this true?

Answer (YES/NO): YES